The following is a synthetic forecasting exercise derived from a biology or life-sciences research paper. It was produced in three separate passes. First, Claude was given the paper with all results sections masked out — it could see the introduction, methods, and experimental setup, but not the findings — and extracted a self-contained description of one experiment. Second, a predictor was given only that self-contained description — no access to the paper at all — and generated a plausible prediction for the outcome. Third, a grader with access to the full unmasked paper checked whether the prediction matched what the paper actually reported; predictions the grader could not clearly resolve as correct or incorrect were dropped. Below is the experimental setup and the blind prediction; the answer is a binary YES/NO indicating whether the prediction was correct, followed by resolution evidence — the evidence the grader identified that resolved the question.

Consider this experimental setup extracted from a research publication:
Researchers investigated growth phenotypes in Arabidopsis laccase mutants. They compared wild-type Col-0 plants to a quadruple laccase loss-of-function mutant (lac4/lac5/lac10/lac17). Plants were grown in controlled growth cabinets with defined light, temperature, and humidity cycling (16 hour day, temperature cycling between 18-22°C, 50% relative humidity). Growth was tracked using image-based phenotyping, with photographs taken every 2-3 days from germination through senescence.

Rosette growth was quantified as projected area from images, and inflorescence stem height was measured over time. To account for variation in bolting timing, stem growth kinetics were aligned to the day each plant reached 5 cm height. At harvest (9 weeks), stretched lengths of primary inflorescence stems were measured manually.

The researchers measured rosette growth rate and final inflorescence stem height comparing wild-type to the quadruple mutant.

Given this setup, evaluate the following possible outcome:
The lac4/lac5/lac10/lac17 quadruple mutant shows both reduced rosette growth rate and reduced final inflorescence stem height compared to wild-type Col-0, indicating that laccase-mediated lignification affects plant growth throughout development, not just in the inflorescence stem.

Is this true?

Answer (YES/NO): NO